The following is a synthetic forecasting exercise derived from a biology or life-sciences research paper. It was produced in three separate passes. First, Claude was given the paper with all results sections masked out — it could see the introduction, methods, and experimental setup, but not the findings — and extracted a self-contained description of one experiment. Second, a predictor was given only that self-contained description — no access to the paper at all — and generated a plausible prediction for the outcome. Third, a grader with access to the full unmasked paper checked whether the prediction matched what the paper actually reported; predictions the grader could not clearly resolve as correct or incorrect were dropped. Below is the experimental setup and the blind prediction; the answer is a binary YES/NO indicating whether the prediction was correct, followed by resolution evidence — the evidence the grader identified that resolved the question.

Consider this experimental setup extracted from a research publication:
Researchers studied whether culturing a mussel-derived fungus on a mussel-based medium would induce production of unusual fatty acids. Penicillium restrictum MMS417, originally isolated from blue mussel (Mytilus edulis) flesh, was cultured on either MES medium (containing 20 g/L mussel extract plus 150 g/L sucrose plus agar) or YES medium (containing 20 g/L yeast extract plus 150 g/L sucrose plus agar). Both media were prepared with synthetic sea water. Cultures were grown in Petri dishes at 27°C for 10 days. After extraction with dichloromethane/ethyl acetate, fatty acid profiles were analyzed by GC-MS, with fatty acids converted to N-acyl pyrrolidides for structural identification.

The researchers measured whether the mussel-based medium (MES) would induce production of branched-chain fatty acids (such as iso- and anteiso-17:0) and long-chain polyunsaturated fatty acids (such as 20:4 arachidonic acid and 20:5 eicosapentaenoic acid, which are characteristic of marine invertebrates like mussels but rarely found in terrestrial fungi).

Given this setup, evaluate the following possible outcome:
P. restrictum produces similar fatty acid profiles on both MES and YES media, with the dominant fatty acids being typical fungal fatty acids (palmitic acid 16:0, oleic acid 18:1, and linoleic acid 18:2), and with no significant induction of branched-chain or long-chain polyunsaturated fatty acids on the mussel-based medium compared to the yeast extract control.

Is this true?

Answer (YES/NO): NO